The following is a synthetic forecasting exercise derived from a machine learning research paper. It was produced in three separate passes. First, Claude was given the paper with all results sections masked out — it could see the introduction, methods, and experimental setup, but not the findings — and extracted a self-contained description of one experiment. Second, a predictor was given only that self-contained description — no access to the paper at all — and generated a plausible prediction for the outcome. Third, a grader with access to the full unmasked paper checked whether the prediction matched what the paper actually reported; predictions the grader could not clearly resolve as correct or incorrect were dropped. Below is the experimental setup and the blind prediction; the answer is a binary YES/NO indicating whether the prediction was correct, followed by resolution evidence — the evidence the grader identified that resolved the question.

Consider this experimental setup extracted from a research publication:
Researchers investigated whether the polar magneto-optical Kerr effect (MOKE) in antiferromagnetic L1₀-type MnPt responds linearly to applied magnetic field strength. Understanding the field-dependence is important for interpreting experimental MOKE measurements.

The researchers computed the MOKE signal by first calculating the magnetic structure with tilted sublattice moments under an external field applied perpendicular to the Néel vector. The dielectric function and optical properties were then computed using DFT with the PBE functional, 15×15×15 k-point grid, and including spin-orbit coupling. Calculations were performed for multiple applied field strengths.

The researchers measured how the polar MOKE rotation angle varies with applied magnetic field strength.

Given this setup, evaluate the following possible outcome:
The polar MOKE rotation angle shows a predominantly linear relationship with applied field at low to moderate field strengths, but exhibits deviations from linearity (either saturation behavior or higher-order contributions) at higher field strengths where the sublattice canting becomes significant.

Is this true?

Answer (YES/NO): NO